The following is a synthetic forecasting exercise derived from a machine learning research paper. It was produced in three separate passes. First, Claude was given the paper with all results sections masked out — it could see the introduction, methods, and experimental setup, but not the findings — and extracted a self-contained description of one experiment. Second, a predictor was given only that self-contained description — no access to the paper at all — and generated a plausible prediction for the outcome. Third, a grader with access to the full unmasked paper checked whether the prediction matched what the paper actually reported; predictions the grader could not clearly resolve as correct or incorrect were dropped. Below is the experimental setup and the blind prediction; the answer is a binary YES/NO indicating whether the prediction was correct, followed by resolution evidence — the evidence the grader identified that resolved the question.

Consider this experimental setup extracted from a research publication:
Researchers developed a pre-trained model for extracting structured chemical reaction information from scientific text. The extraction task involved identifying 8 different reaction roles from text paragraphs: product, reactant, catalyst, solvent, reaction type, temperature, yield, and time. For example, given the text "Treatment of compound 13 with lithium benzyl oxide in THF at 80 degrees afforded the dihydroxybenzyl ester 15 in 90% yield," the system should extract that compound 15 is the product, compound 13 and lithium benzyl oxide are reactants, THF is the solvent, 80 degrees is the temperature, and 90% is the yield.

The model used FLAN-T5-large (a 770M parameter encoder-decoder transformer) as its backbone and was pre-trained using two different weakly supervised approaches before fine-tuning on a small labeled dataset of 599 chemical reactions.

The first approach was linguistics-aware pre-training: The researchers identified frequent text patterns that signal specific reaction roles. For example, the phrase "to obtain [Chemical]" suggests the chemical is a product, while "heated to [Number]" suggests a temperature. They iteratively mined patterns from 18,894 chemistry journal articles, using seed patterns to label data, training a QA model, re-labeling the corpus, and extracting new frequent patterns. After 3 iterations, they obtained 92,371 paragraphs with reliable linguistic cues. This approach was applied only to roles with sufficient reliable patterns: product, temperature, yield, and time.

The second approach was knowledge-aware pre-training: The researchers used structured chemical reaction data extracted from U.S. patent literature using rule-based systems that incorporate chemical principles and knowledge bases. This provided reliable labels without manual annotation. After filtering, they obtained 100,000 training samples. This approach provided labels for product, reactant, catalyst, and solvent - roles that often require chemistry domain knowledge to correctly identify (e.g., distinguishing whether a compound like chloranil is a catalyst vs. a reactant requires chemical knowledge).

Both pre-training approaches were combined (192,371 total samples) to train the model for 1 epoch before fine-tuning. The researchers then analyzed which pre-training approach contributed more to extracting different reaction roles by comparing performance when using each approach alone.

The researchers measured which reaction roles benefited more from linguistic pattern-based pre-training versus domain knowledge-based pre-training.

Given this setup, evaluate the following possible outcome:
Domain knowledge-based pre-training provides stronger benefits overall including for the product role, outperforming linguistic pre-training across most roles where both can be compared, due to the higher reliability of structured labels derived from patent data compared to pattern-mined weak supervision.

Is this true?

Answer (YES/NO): NO